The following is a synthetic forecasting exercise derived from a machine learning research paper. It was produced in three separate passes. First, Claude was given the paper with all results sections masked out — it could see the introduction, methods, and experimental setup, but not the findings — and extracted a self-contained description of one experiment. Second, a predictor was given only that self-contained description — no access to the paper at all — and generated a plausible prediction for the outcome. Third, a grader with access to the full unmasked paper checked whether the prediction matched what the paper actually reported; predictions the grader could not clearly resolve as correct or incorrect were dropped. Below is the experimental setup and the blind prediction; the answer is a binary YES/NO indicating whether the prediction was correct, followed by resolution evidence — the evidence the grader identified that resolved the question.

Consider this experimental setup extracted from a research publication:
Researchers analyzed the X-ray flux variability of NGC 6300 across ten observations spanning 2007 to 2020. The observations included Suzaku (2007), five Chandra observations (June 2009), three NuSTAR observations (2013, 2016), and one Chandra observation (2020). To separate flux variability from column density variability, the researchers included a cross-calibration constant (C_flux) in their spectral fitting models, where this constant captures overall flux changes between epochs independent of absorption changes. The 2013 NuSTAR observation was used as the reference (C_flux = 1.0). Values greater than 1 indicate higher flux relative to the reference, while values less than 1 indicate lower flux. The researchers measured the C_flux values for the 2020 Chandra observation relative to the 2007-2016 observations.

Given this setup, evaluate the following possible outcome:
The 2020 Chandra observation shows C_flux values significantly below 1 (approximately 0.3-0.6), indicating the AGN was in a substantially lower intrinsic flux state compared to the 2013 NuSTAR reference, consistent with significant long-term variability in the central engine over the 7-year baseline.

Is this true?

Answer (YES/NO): YES